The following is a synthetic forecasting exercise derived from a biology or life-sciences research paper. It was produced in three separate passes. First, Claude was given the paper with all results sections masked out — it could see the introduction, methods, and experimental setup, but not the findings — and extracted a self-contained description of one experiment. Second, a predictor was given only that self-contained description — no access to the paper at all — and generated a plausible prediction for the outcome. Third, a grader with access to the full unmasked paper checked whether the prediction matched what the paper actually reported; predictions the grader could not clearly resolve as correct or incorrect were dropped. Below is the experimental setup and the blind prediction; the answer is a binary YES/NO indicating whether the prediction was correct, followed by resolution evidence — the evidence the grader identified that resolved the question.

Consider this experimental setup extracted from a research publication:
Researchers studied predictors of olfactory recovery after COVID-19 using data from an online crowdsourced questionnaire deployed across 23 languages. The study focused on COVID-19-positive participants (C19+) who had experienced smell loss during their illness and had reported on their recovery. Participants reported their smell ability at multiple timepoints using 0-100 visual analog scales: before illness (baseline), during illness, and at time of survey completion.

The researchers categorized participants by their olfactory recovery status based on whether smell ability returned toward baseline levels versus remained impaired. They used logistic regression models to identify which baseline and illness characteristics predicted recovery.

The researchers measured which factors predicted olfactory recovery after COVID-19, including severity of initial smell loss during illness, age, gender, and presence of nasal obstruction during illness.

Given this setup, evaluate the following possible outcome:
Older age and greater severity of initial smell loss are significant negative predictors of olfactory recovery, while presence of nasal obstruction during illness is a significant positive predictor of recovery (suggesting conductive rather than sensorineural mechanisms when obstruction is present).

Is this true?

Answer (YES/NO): NO